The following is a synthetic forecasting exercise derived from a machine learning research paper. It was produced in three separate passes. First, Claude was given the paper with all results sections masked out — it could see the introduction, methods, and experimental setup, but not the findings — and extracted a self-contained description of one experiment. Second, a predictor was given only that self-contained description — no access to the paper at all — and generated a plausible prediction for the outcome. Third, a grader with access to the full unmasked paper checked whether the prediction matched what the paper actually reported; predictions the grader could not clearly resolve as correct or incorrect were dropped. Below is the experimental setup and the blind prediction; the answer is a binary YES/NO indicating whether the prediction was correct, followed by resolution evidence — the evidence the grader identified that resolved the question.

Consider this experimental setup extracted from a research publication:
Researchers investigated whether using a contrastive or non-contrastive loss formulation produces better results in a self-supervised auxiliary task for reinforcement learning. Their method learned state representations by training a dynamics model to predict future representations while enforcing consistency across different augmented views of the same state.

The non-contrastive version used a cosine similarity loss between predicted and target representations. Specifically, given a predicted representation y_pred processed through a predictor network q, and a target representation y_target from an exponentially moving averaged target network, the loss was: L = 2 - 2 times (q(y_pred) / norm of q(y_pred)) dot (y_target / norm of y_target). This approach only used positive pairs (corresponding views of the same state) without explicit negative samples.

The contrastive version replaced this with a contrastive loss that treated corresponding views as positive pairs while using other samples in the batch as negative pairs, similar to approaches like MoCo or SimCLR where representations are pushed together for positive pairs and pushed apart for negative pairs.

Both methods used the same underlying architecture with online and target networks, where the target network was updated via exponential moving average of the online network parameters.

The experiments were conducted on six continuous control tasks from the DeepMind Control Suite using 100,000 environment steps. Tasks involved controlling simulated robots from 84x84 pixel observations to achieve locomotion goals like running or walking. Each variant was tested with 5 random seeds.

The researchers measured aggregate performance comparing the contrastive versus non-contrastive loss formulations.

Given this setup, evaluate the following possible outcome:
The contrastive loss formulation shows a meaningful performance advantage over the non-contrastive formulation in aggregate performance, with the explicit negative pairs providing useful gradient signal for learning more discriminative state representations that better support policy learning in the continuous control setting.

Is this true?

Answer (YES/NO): NO